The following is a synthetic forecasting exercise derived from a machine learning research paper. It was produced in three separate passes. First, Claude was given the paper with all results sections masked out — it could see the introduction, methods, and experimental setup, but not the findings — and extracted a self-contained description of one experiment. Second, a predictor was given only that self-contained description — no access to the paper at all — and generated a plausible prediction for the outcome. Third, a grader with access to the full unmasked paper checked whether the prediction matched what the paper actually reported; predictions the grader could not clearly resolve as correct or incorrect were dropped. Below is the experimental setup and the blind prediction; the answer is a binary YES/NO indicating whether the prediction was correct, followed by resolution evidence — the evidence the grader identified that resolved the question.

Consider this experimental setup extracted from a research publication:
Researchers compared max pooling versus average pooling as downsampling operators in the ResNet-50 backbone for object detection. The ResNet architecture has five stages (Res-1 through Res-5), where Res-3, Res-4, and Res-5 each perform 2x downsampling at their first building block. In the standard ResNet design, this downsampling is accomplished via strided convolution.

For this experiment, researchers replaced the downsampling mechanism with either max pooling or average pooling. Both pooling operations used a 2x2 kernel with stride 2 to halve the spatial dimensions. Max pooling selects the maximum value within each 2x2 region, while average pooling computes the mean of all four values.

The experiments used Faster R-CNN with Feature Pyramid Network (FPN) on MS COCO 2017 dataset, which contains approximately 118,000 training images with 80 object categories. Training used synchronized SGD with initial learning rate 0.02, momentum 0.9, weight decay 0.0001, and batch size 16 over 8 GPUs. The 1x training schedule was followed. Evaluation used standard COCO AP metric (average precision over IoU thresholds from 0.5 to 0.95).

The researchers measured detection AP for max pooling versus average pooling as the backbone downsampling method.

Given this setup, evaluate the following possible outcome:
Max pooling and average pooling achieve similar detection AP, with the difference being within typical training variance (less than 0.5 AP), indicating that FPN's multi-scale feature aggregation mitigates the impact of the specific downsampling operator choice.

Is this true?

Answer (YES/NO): YES